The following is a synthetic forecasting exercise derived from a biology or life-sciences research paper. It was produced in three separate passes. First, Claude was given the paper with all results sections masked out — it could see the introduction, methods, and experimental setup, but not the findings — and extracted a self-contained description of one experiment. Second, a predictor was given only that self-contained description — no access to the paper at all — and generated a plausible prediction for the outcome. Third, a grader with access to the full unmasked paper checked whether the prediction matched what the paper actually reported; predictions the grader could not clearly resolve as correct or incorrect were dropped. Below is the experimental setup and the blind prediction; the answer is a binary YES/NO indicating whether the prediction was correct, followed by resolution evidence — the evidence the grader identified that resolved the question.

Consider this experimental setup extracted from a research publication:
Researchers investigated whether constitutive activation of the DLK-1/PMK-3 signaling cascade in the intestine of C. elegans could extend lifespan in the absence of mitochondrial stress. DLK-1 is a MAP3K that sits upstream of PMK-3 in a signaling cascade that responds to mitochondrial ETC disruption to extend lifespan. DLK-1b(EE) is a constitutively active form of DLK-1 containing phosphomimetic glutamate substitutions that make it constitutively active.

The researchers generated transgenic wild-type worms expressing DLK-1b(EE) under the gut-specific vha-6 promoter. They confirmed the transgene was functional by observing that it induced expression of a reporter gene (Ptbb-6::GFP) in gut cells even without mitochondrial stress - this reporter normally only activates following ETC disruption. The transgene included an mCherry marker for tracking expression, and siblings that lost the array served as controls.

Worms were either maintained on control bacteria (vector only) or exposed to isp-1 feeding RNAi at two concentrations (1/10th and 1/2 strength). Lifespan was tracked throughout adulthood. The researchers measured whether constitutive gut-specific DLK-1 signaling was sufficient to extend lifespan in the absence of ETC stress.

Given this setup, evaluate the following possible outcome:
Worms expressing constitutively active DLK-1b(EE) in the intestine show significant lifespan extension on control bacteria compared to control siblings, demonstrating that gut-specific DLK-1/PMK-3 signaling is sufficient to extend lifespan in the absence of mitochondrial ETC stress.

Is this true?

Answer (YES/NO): NO